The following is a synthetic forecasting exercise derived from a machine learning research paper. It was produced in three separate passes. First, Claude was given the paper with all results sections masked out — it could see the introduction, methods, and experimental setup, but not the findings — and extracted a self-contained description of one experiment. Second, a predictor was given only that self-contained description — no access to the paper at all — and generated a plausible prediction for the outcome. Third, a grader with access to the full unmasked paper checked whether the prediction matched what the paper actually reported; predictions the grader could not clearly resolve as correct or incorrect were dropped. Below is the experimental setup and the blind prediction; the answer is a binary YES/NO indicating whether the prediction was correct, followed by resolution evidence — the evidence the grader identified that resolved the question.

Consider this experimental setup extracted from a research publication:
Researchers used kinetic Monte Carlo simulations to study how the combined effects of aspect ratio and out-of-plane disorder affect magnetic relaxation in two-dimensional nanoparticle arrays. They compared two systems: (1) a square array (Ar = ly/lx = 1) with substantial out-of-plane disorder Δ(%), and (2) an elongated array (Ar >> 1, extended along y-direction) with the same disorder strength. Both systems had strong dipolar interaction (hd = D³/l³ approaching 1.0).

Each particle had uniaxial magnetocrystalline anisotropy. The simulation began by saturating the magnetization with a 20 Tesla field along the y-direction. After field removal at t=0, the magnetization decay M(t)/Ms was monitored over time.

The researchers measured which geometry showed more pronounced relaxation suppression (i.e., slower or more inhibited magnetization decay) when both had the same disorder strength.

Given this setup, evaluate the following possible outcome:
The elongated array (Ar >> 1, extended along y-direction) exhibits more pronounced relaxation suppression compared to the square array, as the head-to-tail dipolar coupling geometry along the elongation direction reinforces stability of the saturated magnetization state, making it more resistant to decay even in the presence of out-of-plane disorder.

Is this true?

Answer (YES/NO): YES